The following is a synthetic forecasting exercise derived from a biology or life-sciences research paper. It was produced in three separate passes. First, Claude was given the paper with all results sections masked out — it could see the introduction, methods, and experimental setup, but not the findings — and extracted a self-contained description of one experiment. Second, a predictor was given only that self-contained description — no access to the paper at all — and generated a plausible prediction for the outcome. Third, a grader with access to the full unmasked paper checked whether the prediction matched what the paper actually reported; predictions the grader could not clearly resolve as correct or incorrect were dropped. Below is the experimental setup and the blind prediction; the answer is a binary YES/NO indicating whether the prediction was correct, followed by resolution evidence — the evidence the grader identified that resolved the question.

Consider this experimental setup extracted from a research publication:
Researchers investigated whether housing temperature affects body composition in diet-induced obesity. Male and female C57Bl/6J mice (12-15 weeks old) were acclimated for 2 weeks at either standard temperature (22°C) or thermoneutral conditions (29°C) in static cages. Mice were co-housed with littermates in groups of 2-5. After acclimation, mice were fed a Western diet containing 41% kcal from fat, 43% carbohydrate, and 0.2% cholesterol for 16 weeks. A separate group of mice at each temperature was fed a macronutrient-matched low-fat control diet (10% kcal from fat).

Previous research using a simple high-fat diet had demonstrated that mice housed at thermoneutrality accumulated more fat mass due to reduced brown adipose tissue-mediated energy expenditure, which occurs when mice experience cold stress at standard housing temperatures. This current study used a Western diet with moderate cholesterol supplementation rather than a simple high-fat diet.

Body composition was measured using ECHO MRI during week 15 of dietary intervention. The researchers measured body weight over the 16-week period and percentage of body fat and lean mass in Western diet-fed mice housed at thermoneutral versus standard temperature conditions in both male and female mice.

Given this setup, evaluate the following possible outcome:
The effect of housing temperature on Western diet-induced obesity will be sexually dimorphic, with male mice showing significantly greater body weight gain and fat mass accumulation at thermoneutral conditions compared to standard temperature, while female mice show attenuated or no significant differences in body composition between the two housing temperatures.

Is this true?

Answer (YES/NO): NO